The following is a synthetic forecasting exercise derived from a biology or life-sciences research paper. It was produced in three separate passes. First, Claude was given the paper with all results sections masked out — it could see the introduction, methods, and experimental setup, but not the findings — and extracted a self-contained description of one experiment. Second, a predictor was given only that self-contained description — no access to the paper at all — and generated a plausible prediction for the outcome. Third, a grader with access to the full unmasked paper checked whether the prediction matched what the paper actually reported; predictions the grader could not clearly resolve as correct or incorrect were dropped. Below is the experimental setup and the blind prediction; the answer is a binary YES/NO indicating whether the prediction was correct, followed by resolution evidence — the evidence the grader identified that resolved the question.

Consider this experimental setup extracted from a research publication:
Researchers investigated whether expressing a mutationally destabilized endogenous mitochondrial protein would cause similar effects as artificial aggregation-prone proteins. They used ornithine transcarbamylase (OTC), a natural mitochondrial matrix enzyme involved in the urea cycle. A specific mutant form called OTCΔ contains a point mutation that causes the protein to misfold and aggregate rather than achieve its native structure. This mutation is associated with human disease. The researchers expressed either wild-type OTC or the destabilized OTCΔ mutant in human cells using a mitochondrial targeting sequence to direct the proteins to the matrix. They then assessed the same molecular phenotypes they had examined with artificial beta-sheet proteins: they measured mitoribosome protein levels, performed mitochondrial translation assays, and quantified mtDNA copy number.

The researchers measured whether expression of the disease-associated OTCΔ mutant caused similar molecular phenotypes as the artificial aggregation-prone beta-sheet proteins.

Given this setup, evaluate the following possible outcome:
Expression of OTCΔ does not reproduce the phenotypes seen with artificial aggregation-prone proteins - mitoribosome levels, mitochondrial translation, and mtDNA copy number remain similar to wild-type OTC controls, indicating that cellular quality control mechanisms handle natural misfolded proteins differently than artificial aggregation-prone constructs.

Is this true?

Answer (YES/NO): NO